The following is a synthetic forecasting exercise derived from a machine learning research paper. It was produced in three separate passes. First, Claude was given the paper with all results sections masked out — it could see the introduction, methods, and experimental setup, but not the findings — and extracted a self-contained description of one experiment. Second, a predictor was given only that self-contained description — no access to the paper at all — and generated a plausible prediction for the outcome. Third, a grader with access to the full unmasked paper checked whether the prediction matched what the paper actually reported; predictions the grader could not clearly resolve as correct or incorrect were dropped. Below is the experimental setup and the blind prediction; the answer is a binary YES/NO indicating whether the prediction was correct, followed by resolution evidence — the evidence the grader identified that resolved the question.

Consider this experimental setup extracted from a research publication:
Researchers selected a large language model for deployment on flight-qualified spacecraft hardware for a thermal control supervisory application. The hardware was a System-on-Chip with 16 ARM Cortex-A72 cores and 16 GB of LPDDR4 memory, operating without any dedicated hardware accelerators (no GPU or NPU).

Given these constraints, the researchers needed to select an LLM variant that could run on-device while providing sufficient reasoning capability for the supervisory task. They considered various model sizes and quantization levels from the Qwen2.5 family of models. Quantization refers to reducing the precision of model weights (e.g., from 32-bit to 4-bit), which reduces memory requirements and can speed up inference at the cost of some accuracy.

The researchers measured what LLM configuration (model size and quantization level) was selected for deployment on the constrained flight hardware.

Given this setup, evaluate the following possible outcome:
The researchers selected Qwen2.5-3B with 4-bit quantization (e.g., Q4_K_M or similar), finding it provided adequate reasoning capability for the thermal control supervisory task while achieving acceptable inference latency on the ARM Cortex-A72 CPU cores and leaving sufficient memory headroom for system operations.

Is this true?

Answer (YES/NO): NO